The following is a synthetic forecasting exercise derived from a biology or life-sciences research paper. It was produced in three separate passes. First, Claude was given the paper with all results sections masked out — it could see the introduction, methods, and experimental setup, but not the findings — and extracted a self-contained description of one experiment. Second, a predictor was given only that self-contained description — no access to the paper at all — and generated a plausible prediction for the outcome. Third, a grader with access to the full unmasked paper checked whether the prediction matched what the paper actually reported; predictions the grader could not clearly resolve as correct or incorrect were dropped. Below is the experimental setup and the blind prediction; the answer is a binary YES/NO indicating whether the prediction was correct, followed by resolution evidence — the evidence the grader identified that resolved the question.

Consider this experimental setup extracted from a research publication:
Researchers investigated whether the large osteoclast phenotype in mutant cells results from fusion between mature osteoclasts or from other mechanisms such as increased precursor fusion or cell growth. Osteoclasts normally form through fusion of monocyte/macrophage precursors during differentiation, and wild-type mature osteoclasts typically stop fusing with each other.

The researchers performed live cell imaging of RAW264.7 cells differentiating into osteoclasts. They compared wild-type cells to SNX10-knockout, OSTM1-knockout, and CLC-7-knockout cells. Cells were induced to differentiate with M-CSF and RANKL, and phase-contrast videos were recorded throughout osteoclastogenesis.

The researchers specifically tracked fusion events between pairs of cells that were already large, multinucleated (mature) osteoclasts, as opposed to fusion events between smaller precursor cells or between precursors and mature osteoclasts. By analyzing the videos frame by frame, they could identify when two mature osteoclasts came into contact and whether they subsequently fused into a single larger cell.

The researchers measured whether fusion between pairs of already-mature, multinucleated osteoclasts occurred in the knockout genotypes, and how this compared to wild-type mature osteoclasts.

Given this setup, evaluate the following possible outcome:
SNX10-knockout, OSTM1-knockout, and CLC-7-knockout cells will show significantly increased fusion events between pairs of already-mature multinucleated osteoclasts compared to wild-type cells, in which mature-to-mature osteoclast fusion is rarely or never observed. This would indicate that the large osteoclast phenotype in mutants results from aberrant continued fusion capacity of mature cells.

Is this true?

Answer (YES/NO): YES